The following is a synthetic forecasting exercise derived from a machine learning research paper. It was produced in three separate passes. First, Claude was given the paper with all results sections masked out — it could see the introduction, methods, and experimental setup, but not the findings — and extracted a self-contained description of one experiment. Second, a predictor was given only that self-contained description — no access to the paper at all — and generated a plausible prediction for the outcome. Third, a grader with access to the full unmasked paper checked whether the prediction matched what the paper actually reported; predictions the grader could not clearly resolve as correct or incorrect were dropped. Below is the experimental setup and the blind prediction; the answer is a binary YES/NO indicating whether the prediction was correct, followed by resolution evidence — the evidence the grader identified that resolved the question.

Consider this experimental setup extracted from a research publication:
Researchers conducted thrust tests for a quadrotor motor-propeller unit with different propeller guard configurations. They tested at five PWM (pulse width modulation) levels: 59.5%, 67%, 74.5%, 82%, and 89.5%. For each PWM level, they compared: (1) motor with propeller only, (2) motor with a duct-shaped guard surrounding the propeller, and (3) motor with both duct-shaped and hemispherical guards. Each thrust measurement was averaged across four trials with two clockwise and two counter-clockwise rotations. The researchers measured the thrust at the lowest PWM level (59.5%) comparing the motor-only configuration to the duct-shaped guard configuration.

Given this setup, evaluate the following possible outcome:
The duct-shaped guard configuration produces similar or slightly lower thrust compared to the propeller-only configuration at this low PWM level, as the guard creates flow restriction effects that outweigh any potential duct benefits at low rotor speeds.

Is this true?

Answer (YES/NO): YES